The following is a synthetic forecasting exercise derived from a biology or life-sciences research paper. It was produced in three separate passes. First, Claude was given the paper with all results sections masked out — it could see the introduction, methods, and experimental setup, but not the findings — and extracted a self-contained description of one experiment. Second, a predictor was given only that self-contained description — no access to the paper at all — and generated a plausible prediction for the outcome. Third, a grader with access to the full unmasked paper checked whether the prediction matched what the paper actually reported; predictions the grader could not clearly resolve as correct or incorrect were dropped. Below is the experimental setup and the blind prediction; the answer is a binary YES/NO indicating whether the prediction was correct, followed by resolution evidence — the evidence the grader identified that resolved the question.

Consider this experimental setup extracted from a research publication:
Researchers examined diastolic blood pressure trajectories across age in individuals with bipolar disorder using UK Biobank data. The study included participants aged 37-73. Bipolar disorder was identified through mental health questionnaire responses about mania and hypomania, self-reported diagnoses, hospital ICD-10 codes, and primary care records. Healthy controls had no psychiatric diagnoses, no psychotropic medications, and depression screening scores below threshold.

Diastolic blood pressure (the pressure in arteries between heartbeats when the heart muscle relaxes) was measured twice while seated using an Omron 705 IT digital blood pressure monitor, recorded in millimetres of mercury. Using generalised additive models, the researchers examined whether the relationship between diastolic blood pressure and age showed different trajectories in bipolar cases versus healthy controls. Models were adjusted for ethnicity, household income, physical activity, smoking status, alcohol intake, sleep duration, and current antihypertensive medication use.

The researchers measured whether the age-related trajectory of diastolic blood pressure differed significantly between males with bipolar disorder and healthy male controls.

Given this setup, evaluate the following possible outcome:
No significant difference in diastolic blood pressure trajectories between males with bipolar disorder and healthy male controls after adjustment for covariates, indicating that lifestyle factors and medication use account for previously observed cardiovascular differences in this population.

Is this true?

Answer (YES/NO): NO